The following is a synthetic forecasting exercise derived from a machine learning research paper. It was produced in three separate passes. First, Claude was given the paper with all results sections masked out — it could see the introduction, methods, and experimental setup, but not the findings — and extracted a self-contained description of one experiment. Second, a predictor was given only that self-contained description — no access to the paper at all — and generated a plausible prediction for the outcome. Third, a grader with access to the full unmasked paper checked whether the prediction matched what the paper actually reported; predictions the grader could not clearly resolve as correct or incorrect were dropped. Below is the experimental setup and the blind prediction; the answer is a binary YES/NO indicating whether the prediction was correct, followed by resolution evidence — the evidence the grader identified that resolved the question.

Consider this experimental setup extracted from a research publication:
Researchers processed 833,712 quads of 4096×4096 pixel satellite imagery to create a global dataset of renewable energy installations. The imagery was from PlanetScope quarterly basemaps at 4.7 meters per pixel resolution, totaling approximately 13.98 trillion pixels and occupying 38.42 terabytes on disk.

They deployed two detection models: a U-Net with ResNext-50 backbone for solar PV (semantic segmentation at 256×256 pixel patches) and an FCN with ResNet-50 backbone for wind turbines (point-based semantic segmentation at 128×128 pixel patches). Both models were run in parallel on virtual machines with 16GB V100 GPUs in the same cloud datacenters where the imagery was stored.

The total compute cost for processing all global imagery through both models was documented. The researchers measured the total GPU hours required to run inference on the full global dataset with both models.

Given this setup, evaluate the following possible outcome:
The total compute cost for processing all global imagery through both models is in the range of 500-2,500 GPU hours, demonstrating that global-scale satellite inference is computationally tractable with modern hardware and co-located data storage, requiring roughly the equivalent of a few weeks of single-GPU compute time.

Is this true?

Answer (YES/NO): YES